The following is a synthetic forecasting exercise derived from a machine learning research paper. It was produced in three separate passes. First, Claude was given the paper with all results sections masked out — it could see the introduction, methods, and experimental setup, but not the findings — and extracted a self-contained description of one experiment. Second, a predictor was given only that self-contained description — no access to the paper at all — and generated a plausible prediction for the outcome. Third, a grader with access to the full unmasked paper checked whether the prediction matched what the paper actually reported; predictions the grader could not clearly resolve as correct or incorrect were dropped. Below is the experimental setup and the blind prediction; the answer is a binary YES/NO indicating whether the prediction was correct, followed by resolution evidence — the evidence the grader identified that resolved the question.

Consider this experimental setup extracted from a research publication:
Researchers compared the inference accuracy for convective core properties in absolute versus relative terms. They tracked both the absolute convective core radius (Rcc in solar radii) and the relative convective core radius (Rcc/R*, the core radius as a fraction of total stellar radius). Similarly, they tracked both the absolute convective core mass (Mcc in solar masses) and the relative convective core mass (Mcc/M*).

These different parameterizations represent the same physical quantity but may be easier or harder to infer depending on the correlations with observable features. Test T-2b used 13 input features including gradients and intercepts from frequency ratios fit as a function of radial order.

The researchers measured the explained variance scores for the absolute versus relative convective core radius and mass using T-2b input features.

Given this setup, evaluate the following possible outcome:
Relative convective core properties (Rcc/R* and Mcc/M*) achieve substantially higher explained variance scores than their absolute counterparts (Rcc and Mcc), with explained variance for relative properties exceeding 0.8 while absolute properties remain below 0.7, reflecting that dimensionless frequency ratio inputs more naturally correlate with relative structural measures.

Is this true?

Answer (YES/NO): NO